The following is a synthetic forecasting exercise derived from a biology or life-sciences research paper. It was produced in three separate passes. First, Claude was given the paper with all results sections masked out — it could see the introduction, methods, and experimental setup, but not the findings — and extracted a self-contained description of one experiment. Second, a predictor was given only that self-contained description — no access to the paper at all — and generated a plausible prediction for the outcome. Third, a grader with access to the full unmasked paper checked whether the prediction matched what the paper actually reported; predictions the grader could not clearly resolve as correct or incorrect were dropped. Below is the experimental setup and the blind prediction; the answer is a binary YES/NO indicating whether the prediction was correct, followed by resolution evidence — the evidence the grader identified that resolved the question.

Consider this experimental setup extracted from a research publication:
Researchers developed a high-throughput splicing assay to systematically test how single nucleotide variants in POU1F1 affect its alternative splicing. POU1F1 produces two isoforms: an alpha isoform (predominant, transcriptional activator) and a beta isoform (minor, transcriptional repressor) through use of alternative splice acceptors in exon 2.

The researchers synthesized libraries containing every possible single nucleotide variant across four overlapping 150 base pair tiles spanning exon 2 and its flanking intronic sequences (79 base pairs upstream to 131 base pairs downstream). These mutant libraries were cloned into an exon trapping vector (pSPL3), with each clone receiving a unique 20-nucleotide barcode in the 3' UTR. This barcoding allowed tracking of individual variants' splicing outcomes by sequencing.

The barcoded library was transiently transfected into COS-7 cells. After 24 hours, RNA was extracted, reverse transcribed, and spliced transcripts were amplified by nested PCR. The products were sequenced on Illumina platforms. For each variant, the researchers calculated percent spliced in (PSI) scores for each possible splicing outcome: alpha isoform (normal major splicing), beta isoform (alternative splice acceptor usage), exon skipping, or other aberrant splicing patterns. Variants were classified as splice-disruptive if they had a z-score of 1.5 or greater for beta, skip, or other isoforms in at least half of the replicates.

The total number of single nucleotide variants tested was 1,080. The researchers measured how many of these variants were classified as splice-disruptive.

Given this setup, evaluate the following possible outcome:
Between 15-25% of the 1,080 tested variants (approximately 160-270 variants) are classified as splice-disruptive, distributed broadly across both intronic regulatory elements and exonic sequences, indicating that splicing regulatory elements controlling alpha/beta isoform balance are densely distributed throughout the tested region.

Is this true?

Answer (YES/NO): NO